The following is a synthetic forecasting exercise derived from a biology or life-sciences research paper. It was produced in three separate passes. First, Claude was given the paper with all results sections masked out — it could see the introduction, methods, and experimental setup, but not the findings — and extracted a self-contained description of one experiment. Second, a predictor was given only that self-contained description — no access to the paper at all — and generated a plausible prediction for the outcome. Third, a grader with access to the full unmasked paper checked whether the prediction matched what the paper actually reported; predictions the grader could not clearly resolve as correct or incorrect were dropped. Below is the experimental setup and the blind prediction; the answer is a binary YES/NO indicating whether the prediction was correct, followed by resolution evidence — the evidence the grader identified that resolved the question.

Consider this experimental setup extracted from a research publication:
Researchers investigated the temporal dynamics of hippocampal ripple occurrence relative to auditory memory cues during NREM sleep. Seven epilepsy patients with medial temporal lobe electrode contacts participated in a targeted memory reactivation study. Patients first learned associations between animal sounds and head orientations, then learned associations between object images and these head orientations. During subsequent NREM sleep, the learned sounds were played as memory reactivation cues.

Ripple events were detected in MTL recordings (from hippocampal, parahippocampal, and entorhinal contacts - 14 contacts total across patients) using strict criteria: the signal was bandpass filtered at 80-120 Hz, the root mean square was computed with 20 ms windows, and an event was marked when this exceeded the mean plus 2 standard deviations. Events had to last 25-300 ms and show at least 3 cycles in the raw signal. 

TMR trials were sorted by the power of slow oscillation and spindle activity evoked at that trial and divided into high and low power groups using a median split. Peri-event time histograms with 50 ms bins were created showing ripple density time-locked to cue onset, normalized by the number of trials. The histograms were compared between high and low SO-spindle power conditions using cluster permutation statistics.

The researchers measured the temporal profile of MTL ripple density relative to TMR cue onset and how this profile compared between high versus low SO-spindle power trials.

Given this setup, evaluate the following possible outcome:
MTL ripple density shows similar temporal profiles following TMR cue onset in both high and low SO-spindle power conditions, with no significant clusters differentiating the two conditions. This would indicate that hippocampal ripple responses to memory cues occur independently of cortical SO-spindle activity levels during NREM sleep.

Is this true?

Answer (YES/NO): NO